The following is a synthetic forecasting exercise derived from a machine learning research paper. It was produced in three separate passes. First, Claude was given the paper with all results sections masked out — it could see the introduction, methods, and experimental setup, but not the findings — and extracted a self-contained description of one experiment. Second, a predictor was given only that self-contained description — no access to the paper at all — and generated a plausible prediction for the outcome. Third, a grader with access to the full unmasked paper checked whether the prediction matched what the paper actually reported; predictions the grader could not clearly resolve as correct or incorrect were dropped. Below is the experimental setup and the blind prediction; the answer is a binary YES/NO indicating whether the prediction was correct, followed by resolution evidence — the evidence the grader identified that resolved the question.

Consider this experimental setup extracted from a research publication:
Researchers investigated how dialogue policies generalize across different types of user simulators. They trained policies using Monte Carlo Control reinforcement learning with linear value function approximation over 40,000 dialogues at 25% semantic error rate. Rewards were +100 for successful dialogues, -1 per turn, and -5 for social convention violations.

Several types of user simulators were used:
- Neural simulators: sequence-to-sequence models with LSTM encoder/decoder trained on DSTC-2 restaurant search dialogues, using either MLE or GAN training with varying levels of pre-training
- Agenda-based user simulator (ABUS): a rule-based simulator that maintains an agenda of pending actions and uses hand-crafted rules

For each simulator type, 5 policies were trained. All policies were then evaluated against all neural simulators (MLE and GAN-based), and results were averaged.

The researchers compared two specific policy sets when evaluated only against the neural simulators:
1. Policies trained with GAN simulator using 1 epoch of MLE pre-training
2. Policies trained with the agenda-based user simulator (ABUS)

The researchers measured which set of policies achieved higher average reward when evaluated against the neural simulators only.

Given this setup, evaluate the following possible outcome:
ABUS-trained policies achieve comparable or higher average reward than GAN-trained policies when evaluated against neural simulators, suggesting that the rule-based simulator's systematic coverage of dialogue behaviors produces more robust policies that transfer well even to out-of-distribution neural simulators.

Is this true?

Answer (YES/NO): NO